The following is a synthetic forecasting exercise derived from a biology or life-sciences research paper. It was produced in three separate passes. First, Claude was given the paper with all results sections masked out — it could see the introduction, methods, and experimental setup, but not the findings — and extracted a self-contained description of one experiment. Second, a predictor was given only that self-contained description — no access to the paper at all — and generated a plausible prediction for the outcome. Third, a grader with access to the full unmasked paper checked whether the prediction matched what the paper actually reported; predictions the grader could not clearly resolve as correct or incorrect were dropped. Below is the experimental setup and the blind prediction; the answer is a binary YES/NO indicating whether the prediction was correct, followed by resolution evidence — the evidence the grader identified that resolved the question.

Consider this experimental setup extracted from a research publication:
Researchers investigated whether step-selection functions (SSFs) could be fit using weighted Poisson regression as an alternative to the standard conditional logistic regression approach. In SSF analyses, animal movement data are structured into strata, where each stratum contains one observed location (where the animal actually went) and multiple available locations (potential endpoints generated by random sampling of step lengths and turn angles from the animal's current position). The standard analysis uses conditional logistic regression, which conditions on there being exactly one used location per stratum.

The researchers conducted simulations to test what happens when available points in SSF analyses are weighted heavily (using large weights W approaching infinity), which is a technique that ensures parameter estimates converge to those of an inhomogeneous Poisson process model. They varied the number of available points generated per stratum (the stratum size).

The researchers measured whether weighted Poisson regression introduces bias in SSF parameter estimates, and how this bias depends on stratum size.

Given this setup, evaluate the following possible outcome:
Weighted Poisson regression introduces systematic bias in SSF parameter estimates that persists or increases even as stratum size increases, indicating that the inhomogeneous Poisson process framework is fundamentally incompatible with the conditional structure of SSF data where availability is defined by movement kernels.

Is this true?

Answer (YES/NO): NO